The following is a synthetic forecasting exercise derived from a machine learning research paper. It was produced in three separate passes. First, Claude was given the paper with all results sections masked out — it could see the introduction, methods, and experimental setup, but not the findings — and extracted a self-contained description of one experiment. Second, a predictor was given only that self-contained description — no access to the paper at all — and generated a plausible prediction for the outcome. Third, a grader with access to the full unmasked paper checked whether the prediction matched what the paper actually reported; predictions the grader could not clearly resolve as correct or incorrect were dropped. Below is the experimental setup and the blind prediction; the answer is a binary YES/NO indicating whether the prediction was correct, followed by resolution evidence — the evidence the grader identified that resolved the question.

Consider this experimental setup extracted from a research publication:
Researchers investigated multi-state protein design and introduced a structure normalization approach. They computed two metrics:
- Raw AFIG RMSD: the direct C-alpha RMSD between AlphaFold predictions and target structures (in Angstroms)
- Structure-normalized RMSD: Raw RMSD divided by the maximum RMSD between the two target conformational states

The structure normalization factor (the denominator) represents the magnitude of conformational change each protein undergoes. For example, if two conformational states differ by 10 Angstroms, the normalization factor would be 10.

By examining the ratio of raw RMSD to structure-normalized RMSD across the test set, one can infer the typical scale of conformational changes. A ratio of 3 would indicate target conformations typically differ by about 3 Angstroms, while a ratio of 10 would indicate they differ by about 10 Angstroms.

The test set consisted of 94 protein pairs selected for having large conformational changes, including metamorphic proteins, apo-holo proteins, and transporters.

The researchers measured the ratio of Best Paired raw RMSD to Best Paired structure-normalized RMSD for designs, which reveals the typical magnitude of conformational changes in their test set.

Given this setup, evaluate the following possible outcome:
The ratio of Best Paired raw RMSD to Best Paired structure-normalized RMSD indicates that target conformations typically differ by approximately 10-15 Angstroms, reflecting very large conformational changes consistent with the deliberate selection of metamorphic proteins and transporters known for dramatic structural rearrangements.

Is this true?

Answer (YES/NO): NO